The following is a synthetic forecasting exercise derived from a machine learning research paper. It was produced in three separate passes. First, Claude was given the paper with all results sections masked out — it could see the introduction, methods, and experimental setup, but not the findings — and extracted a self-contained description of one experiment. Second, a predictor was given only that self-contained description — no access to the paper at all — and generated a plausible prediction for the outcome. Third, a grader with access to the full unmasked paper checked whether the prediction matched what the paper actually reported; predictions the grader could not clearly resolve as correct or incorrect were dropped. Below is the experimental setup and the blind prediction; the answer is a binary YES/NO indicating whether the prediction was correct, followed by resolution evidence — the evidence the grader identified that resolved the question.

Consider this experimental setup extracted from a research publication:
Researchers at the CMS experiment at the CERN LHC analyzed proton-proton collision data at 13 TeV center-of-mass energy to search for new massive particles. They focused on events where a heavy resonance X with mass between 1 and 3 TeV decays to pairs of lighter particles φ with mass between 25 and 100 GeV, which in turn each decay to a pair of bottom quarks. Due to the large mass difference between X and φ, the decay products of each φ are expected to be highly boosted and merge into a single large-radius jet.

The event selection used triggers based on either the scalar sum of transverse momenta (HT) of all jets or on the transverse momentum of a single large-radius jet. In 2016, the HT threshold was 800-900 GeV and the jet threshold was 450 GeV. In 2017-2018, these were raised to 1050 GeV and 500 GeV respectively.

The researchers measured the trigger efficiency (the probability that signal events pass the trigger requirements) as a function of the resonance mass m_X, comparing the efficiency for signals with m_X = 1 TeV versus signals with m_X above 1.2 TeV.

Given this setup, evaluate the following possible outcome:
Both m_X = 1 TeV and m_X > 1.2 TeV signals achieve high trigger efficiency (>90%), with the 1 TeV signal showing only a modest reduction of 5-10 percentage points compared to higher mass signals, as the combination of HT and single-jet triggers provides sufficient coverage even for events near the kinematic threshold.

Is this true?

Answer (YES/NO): NO